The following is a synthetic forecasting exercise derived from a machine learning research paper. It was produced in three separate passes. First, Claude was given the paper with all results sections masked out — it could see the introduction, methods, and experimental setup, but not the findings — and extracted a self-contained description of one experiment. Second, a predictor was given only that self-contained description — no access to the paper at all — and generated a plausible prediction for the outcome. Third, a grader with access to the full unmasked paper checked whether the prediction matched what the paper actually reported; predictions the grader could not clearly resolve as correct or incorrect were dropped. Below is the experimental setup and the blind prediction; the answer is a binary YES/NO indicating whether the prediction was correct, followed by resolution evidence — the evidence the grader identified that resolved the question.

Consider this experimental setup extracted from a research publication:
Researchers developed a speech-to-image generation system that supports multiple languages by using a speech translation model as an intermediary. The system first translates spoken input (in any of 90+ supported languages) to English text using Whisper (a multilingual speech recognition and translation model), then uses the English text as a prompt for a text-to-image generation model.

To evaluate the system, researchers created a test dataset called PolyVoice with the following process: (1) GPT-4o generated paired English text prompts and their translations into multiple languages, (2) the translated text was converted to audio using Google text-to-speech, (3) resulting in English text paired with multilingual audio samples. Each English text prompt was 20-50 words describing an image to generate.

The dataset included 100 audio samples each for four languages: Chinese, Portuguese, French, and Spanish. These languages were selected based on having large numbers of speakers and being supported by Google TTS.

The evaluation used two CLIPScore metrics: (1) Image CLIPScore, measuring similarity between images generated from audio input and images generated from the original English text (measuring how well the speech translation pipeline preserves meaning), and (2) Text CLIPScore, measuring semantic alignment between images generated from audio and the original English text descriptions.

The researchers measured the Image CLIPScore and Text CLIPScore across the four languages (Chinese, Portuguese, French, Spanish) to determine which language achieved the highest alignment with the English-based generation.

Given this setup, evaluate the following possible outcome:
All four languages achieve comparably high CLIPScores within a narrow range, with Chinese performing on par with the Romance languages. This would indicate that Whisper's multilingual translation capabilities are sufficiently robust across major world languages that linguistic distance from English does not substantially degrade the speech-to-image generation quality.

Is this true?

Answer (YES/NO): YES